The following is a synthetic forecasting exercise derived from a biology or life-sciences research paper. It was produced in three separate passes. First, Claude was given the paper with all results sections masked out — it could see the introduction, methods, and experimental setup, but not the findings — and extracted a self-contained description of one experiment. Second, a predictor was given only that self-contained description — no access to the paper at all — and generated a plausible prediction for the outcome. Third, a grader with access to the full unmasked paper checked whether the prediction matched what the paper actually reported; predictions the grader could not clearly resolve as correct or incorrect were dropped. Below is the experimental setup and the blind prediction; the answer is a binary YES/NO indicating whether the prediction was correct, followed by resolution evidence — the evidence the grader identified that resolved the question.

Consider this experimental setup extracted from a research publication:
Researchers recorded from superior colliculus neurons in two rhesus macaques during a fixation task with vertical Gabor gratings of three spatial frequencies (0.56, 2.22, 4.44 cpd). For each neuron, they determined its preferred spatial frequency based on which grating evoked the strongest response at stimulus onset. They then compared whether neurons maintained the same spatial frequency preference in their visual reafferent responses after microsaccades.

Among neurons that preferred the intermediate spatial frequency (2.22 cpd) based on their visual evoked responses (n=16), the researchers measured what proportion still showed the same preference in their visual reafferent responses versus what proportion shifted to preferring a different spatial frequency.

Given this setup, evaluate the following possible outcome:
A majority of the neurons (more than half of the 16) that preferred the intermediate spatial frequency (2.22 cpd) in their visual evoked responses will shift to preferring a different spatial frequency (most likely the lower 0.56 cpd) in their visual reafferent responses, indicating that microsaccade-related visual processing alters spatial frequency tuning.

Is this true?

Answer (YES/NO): YES